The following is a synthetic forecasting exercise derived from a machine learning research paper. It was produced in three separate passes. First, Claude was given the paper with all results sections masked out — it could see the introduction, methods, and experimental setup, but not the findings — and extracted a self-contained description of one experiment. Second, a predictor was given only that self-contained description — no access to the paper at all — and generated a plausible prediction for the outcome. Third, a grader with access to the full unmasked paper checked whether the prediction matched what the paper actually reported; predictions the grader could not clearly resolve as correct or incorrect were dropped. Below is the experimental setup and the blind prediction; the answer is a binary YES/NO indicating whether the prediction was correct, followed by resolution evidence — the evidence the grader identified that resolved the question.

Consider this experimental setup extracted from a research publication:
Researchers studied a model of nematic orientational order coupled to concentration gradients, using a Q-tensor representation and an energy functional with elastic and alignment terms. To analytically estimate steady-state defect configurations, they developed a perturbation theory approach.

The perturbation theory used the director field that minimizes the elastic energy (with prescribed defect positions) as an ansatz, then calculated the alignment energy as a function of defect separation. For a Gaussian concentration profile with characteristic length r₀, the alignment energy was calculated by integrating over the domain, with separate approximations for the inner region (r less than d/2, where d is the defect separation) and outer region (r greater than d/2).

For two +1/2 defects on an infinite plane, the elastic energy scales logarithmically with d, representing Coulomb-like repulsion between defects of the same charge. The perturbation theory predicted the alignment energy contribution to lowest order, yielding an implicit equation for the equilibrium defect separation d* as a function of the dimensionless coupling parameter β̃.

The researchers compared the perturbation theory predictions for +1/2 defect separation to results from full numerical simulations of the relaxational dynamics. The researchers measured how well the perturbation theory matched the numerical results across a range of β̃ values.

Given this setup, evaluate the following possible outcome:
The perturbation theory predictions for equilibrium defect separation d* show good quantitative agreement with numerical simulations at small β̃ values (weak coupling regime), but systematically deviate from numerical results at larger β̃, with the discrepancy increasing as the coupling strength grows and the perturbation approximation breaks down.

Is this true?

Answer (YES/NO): NO